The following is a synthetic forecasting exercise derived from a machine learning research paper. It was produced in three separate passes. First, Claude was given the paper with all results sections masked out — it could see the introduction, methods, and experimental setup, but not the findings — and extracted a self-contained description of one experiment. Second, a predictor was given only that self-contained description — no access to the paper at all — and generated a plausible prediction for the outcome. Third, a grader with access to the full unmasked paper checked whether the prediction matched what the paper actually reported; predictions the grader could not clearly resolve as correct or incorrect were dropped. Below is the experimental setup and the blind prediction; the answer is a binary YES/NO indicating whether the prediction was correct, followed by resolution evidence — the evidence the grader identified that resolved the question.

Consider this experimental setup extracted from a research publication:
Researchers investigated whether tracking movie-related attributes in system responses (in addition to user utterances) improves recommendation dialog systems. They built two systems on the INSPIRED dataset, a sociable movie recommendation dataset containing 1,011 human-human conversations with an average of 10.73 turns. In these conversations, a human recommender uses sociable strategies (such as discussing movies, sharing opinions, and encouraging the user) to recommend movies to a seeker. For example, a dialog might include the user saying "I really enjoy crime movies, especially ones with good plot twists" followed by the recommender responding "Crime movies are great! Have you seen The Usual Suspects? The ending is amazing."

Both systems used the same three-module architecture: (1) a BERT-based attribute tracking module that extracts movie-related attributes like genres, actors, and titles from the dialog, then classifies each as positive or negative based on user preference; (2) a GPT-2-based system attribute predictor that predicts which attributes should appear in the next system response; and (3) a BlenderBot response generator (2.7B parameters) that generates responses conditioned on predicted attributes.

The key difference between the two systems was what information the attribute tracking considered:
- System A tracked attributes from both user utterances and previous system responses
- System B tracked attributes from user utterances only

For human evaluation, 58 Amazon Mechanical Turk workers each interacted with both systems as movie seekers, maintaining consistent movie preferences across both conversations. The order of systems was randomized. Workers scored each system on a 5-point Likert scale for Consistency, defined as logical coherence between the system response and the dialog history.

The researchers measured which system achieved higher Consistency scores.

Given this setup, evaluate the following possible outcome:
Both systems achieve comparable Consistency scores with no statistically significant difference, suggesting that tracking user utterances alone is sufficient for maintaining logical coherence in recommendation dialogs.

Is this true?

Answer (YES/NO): NO